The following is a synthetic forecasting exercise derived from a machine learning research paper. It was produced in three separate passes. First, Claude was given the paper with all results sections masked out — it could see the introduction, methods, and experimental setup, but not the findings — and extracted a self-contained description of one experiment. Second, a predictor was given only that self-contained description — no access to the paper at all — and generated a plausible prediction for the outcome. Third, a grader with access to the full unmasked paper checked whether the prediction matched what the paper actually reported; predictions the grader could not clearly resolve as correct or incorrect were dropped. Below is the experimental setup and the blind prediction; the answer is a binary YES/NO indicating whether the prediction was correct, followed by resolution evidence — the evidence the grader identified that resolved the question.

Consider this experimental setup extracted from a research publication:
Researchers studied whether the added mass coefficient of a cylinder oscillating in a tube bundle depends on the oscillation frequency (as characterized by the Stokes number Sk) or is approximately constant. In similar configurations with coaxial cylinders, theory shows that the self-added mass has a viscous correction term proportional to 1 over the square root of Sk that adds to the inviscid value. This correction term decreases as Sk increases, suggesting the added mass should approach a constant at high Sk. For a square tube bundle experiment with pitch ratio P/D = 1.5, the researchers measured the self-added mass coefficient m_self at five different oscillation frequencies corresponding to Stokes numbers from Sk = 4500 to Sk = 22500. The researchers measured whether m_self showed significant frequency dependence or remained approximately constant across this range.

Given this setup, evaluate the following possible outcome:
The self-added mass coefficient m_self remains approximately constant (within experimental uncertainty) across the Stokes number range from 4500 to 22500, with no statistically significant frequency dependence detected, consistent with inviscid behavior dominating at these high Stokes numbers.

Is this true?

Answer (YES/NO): YES